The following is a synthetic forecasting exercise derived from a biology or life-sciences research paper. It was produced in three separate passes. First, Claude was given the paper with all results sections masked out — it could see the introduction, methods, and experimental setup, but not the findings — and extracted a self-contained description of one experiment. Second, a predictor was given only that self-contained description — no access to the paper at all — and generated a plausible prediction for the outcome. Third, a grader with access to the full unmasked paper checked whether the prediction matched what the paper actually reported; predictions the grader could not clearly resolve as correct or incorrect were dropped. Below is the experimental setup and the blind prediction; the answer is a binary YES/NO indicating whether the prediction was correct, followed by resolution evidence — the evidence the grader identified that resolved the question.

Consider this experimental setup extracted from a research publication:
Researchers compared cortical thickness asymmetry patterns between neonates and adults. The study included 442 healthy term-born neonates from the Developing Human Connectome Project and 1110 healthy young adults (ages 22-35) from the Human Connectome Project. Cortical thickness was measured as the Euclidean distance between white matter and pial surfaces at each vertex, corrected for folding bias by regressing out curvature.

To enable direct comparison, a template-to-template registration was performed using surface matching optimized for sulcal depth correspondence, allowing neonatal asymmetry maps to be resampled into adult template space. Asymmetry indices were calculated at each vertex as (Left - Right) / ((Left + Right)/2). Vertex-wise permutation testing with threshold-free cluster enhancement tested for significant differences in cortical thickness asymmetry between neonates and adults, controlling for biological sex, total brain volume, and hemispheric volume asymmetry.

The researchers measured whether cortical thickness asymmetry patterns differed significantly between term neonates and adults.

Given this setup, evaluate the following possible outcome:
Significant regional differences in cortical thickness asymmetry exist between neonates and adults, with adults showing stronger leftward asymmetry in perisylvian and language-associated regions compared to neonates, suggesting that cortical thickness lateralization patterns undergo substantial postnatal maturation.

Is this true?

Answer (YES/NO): NO